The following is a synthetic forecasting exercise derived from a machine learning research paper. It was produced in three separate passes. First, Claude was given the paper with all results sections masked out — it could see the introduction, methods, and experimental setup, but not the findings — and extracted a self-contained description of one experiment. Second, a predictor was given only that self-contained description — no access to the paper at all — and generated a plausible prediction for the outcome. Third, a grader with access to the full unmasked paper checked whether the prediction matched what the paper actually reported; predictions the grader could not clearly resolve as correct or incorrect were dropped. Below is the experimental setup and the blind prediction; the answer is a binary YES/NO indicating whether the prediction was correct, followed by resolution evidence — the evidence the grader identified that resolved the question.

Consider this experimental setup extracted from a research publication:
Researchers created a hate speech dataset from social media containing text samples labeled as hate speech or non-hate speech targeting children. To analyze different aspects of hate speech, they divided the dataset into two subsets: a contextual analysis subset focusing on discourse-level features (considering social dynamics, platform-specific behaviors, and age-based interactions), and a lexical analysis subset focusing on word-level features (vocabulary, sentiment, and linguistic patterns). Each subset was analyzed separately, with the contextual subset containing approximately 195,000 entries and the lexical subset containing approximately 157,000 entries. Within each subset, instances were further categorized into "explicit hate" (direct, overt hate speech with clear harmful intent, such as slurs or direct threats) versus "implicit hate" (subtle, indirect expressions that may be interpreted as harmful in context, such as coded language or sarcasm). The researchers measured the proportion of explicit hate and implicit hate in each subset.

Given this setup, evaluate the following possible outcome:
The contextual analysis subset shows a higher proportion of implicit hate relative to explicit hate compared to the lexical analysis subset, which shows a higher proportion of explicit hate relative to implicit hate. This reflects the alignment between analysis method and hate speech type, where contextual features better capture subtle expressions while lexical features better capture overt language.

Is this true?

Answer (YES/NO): YES